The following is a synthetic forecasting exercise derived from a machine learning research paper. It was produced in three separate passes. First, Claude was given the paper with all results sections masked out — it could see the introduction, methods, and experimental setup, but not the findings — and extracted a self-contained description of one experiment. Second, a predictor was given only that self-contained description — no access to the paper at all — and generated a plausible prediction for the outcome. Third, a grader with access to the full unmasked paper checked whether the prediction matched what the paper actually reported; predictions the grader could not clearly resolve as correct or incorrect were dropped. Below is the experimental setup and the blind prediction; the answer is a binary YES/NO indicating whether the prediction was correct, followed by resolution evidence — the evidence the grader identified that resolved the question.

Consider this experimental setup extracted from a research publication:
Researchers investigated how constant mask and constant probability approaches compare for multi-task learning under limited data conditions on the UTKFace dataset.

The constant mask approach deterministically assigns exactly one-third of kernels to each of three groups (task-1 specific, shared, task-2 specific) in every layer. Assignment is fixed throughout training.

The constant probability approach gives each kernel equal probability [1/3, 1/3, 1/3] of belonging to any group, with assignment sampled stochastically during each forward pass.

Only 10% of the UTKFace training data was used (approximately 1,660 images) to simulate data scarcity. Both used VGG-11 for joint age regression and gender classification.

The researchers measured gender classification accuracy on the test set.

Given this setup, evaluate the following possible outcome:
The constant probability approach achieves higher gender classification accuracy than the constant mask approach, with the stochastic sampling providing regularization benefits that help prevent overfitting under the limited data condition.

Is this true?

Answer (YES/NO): YES